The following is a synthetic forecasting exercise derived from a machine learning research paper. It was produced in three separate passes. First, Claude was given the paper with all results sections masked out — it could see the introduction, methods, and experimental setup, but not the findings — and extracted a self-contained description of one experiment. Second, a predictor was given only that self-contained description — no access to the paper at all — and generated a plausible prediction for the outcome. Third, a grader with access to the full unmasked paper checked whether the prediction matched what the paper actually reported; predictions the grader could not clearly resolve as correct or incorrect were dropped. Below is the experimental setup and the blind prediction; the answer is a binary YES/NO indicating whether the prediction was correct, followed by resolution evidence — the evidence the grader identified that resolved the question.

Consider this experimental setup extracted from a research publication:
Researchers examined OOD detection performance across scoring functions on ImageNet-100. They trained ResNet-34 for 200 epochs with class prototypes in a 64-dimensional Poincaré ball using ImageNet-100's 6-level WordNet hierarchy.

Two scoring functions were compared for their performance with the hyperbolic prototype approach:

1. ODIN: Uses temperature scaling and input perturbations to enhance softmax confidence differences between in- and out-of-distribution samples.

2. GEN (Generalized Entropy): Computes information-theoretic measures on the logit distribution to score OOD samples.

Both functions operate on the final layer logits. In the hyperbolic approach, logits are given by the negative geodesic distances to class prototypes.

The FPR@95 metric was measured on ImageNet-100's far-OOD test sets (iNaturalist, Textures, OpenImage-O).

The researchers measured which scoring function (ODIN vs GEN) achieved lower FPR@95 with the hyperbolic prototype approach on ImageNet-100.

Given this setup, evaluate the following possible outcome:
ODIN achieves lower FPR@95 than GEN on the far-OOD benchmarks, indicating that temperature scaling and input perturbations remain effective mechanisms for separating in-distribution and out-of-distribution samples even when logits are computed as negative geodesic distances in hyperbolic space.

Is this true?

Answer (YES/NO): NO